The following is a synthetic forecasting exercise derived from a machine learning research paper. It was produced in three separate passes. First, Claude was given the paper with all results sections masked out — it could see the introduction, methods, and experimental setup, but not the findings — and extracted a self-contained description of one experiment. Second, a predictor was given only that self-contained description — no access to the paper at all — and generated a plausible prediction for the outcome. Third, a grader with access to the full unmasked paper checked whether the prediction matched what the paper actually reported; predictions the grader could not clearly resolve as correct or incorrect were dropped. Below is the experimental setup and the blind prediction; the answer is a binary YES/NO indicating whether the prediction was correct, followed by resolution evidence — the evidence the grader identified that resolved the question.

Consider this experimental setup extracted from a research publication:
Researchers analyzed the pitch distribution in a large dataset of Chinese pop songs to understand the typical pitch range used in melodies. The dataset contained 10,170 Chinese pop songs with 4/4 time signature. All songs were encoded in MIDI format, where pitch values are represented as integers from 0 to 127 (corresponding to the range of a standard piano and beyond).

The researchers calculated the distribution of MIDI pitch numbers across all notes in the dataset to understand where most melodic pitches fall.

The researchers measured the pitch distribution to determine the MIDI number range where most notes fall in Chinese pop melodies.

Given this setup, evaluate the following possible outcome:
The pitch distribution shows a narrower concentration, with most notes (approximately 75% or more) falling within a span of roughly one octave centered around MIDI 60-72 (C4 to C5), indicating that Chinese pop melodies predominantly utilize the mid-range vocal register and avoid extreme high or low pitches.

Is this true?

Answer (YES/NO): NO